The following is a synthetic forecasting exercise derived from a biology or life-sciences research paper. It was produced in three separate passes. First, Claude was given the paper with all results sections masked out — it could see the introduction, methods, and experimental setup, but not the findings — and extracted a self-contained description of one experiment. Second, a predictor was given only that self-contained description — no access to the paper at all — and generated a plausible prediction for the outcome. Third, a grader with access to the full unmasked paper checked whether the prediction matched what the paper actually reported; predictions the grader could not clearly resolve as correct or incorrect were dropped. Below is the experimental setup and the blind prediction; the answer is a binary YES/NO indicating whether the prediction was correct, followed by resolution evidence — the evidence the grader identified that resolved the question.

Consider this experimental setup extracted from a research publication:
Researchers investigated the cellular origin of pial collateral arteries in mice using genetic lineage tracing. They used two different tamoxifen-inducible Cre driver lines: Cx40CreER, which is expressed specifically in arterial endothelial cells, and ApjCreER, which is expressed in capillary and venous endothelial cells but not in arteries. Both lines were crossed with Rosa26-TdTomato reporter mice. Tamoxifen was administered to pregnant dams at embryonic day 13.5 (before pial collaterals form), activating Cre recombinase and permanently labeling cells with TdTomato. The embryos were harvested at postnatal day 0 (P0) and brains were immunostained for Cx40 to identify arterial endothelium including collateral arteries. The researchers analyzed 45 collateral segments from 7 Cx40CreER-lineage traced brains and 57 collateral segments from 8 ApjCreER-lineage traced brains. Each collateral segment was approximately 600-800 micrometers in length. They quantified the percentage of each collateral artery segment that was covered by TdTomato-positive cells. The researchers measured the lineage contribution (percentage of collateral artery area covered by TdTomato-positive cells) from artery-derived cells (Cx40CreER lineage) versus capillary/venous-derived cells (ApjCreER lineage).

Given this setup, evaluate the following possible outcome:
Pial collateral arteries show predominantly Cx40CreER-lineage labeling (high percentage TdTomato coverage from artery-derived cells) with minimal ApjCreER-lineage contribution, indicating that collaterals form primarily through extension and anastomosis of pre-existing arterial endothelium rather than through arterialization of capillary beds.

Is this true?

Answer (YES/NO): YES